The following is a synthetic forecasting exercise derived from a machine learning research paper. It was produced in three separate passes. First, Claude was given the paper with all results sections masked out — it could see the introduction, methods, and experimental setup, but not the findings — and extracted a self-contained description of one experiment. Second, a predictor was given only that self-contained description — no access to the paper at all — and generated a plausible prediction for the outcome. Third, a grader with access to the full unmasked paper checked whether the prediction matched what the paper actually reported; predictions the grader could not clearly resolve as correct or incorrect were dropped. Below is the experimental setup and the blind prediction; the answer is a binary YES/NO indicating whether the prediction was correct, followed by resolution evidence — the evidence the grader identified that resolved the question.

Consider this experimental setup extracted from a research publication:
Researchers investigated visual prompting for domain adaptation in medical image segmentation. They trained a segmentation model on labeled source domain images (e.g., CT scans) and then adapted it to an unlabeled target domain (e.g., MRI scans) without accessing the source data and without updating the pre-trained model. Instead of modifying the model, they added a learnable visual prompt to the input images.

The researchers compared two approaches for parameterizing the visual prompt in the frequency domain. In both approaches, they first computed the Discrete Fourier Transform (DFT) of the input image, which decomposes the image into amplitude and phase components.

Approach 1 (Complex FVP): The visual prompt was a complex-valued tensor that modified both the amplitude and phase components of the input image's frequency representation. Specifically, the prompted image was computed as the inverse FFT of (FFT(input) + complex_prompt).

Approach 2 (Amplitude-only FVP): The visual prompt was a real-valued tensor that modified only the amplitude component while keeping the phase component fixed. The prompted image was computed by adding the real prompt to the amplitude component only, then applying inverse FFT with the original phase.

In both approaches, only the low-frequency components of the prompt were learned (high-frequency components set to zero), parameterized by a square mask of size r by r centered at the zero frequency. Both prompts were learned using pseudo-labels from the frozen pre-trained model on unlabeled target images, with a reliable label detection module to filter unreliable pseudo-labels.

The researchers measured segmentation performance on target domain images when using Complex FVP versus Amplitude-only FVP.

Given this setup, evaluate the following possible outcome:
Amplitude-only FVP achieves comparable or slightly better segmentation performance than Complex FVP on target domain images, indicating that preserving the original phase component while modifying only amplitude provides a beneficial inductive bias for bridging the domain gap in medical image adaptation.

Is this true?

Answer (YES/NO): NO